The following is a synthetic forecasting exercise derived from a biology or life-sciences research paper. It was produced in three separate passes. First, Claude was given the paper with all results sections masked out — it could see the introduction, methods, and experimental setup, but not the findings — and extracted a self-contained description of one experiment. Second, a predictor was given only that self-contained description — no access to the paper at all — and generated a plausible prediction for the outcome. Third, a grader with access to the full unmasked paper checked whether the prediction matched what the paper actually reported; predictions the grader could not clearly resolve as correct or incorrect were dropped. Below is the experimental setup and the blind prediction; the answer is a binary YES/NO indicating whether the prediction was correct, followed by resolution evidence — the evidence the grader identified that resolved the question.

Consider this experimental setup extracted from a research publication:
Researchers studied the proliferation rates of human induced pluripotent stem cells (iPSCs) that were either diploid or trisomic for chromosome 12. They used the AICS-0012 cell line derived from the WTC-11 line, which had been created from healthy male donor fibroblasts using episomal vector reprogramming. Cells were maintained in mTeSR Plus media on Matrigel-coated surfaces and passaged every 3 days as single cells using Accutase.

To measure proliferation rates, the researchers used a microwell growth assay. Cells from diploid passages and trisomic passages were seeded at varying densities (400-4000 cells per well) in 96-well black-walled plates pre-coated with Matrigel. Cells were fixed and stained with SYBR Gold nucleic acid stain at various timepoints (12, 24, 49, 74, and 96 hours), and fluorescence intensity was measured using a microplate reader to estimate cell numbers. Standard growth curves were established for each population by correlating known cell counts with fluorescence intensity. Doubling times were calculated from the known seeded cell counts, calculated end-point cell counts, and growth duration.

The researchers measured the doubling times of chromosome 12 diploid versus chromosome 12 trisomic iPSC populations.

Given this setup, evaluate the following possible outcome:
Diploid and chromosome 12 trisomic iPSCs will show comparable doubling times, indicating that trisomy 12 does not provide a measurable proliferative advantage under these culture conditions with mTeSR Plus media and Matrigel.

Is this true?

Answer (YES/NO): NO